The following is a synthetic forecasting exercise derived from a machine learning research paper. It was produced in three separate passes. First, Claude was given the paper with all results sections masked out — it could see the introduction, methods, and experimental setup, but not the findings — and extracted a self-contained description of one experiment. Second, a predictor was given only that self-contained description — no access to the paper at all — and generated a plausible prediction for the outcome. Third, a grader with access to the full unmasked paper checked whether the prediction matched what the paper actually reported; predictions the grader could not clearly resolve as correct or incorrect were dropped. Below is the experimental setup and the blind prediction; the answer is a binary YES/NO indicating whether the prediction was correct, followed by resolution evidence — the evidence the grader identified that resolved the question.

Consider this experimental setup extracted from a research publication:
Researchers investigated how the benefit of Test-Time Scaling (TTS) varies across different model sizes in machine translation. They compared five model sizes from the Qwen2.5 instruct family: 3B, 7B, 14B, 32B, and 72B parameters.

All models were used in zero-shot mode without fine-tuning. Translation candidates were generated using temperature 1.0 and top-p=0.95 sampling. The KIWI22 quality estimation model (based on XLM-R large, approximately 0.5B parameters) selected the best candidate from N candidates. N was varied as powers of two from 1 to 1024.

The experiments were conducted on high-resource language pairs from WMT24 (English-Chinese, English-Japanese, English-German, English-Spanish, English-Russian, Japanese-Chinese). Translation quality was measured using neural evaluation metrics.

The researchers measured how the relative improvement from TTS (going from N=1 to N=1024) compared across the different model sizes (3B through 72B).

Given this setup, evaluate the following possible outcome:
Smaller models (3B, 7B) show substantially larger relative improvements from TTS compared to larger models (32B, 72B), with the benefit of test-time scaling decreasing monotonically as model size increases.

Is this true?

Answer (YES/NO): NO